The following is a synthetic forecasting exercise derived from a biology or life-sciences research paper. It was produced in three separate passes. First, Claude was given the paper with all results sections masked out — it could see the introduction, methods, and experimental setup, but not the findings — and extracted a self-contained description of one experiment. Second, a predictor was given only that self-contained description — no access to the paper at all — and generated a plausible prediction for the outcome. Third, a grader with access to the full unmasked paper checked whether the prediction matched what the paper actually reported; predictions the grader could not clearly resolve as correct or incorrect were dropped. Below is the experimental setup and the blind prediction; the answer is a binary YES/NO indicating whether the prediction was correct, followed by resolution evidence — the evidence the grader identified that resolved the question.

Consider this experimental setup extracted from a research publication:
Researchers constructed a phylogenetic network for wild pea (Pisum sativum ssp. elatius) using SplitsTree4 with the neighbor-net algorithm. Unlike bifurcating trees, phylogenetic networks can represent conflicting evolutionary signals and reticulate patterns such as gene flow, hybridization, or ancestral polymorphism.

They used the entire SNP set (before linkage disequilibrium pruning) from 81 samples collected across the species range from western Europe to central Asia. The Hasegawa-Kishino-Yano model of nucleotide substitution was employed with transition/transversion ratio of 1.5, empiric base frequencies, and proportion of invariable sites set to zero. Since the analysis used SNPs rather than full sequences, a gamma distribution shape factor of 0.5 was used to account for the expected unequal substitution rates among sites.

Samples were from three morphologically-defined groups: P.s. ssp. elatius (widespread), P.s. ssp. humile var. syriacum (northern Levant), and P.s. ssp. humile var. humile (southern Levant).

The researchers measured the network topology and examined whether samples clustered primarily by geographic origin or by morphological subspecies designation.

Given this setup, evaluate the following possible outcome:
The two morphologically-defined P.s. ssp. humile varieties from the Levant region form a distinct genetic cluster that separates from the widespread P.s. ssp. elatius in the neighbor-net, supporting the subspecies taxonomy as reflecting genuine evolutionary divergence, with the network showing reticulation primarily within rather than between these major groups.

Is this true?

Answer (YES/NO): NO